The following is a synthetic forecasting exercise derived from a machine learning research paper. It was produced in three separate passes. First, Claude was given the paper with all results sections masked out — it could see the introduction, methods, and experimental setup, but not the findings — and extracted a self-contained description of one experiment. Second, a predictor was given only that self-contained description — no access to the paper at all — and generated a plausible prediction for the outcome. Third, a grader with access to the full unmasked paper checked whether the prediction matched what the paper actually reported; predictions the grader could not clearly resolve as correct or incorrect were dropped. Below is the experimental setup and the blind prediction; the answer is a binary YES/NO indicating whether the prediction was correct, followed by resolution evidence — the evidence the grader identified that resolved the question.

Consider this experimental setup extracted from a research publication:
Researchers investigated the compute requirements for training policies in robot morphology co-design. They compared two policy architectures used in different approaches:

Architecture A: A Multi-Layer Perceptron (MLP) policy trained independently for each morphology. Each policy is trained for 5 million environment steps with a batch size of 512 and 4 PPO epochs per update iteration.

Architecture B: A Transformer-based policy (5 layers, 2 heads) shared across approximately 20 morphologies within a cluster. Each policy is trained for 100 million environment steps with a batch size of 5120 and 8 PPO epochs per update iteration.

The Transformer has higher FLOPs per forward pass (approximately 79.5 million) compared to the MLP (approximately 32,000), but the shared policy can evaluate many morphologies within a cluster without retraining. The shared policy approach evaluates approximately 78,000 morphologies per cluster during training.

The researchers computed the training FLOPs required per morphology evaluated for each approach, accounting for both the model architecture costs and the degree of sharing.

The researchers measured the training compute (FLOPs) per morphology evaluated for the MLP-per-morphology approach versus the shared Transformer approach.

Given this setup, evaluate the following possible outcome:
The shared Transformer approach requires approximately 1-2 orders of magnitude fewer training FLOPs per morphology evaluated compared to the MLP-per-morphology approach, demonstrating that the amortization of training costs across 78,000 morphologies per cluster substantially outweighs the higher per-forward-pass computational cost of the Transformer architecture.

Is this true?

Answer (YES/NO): NO